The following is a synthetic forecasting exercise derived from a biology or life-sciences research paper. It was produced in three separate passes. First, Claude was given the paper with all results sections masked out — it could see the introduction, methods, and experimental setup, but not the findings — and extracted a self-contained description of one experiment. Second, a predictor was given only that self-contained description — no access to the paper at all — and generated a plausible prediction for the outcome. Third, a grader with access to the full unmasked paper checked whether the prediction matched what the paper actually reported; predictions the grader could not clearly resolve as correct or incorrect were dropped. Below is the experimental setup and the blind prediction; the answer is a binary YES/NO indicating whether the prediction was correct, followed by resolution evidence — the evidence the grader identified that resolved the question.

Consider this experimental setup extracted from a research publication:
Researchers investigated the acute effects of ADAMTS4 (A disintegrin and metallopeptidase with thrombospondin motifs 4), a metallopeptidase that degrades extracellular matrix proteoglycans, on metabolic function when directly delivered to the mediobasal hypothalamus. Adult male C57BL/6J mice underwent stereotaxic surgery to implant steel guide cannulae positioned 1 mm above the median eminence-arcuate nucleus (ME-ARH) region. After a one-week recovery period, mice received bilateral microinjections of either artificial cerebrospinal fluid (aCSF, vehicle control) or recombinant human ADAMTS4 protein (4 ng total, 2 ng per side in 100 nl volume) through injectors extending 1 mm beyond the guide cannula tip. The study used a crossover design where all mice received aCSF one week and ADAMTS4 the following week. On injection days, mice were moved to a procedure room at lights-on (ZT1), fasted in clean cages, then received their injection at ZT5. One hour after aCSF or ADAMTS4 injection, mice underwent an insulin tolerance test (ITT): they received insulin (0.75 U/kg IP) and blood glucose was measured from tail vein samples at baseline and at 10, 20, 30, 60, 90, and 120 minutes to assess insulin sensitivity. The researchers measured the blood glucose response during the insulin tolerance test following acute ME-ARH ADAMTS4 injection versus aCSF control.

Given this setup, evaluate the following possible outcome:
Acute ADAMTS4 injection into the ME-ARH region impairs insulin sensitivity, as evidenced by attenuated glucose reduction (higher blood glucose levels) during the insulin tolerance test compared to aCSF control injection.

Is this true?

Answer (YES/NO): YES